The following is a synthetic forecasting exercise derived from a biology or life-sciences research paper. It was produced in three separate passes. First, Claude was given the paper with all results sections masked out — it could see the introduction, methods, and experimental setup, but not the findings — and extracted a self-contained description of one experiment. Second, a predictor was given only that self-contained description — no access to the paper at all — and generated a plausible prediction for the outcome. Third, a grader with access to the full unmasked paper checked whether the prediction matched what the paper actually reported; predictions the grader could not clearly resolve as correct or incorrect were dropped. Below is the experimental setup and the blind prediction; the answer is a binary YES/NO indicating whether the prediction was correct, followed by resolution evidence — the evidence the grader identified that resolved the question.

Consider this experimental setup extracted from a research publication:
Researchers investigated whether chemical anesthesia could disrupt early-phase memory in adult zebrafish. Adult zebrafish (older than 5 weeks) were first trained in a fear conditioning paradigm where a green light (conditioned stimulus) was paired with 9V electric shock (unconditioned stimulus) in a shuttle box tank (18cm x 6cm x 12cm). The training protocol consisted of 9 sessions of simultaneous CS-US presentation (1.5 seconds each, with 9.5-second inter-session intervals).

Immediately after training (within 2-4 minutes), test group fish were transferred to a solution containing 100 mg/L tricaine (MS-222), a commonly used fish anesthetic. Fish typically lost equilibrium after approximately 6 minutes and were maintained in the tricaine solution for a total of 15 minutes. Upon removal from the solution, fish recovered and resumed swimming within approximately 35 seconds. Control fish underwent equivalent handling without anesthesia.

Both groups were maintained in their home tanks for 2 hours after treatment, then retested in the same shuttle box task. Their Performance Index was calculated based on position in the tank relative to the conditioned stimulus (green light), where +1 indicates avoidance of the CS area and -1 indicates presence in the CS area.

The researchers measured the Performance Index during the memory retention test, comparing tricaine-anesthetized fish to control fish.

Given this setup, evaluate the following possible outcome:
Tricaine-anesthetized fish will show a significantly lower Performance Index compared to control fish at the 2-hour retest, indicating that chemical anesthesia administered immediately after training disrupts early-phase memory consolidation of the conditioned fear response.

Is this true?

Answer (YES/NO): NO